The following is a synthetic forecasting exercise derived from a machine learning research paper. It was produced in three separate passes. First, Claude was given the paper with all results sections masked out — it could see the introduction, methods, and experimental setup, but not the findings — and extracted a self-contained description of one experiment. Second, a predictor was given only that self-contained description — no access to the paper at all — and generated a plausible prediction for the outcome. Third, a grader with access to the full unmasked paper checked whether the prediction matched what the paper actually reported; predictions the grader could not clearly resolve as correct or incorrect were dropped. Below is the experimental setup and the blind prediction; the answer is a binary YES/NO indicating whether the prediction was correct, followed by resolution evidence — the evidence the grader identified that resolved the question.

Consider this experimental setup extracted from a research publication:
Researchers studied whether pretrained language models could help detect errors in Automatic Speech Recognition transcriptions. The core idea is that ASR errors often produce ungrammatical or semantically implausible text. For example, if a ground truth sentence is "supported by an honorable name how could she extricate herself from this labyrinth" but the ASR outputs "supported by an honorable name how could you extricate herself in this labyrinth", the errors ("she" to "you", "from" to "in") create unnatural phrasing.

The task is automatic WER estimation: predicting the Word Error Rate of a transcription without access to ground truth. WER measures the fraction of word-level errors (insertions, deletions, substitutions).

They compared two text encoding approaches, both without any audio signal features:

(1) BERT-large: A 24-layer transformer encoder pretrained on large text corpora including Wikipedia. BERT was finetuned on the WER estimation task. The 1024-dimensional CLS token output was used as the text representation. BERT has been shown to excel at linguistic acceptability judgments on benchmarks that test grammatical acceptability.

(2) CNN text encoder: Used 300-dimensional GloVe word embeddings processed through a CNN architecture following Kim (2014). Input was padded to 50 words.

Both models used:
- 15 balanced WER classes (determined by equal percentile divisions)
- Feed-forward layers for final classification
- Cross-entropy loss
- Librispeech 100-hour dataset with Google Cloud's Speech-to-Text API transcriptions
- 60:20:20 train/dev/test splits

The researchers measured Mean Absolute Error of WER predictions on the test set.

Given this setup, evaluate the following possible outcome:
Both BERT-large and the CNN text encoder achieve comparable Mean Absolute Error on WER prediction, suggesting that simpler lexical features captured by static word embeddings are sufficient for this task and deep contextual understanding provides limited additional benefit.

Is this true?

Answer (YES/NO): NO